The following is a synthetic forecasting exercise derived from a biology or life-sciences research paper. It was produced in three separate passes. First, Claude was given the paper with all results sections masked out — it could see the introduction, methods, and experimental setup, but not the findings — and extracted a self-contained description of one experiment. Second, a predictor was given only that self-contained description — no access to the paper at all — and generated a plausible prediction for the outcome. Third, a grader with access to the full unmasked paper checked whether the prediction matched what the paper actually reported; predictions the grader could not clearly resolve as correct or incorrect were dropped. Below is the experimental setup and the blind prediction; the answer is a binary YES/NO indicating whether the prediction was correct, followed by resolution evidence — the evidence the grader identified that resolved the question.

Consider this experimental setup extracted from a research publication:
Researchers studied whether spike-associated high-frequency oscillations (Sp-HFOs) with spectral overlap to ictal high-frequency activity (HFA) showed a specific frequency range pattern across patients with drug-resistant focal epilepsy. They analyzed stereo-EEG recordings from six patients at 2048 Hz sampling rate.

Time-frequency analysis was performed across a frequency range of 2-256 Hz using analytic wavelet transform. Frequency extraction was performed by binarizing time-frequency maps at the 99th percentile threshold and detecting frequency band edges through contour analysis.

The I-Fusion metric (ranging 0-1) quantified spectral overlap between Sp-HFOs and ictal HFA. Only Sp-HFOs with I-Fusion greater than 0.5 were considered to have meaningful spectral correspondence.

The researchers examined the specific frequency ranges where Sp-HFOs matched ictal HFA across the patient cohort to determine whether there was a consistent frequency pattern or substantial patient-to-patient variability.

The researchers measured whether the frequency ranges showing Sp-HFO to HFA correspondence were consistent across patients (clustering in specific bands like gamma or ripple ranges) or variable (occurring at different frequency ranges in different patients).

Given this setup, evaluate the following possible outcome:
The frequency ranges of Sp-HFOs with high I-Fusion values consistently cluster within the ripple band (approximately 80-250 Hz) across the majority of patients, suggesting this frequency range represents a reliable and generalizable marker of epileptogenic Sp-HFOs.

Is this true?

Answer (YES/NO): NO